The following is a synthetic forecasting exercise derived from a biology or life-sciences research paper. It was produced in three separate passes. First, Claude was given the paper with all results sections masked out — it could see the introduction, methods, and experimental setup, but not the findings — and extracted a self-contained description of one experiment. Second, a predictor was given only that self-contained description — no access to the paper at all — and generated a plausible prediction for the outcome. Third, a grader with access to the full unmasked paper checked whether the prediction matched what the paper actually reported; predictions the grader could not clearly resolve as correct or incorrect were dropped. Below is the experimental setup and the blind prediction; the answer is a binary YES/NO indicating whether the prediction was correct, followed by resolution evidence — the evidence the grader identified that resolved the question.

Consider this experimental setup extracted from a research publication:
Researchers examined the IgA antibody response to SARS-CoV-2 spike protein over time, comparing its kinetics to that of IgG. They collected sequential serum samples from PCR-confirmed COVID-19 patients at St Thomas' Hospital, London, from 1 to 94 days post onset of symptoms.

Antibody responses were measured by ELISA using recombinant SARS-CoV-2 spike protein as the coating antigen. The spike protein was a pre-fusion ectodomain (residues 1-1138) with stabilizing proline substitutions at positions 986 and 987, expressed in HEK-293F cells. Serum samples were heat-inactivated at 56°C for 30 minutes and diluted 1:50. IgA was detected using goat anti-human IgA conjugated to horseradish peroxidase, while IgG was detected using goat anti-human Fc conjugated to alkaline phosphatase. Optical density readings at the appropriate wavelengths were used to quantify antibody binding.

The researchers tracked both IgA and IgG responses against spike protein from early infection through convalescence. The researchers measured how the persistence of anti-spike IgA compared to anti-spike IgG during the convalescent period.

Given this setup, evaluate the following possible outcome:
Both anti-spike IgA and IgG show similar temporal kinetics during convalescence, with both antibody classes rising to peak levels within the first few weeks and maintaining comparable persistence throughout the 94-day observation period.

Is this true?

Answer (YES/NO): NO